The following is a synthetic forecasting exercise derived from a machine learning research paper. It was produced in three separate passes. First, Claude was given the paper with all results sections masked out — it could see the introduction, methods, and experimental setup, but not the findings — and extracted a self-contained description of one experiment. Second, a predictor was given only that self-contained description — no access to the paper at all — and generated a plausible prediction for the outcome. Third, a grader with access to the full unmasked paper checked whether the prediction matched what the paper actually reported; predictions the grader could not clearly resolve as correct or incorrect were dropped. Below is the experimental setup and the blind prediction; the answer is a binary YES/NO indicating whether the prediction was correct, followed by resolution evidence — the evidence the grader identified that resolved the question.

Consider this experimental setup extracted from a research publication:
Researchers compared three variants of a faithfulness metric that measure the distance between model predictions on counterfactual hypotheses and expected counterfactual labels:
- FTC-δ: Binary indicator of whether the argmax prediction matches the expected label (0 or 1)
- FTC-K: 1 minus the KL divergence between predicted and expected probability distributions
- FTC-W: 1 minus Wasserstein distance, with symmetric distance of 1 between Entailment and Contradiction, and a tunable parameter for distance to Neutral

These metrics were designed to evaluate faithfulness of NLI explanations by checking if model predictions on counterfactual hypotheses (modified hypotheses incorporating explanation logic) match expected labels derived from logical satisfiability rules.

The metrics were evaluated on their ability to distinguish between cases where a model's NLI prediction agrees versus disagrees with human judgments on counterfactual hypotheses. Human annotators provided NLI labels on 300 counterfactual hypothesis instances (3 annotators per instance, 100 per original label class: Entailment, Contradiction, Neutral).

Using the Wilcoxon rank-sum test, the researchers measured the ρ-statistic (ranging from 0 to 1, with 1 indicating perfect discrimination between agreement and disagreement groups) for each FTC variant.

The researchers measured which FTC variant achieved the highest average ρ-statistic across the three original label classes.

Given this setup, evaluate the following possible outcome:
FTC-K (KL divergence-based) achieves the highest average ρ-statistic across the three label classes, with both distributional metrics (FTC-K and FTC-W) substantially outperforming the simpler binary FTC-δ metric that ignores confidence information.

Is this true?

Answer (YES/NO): NO